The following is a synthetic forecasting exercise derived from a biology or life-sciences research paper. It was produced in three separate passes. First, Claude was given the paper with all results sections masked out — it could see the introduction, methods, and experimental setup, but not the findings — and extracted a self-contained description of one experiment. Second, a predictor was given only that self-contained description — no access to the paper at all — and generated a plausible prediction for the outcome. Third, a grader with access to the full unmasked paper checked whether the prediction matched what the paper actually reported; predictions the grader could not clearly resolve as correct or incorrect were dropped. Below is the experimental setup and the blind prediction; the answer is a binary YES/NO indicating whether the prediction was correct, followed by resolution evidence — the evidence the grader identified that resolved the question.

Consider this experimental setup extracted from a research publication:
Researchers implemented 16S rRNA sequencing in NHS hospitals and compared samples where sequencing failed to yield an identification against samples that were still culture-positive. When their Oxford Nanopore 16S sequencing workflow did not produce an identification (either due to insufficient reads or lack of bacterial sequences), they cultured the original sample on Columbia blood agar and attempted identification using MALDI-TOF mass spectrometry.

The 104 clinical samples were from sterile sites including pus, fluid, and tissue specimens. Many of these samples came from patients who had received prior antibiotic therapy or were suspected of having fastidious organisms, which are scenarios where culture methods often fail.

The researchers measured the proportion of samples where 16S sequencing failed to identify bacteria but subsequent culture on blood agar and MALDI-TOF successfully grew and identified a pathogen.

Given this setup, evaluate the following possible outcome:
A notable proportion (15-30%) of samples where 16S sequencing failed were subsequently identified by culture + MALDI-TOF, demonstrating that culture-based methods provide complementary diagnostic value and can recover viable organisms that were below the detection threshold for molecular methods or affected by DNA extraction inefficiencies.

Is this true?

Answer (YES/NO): NO